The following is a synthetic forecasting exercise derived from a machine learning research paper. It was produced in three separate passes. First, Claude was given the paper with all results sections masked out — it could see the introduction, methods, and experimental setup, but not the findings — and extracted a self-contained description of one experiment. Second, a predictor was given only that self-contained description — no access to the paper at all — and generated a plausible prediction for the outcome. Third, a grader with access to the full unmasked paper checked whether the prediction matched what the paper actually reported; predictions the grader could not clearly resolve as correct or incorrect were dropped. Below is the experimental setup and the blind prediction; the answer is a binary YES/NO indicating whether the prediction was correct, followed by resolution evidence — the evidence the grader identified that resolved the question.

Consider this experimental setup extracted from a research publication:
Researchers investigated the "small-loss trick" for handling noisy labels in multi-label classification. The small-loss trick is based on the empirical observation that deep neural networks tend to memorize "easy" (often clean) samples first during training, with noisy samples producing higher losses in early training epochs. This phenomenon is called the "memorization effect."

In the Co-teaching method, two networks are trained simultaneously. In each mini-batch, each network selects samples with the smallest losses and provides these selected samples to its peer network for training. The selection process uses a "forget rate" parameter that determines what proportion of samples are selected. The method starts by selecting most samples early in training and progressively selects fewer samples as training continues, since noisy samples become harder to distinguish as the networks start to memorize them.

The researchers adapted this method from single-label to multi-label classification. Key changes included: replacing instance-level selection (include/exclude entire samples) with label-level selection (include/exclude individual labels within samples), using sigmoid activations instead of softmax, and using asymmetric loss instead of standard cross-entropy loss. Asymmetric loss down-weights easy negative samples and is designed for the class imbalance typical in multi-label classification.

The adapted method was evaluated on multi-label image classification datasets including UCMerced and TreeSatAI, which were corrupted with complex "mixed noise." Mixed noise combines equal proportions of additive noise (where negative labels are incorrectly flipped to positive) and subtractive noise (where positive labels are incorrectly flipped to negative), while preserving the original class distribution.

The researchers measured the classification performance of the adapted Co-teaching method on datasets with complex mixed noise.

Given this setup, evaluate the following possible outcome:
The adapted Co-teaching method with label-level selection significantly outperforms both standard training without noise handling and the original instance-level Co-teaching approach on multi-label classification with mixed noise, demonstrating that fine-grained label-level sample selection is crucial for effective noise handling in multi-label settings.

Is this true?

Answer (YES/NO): NO